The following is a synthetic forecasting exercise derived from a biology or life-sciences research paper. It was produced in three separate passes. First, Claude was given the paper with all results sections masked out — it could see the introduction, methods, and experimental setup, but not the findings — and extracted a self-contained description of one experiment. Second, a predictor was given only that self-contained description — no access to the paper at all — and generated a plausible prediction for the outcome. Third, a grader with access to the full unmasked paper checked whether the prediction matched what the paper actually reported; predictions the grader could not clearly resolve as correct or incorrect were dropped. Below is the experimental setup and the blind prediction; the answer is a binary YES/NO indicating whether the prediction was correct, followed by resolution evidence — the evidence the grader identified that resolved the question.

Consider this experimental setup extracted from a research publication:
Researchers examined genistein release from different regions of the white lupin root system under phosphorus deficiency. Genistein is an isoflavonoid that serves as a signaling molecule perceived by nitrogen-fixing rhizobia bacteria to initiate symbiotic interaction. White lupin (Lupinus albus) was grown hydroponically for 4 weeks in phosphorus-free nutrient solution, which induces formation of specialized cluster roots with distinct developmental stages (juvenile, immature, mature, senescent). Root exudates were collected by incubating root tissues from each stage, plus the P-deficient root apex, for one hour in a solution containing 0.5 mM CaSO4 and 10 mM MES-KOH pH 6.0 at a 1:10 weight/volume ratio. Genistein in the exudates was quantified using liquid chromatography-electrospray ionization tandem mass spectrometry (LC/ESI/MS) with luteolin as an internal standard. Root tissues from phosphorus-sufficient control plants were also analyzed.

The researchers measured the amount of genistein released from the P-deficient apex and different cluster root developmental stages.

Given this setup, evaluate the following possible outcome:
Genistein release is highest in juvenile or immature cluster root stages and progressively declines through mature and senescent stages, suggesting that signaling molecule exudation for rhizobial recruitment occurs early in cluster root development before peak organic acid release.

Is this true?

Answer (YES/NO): YES